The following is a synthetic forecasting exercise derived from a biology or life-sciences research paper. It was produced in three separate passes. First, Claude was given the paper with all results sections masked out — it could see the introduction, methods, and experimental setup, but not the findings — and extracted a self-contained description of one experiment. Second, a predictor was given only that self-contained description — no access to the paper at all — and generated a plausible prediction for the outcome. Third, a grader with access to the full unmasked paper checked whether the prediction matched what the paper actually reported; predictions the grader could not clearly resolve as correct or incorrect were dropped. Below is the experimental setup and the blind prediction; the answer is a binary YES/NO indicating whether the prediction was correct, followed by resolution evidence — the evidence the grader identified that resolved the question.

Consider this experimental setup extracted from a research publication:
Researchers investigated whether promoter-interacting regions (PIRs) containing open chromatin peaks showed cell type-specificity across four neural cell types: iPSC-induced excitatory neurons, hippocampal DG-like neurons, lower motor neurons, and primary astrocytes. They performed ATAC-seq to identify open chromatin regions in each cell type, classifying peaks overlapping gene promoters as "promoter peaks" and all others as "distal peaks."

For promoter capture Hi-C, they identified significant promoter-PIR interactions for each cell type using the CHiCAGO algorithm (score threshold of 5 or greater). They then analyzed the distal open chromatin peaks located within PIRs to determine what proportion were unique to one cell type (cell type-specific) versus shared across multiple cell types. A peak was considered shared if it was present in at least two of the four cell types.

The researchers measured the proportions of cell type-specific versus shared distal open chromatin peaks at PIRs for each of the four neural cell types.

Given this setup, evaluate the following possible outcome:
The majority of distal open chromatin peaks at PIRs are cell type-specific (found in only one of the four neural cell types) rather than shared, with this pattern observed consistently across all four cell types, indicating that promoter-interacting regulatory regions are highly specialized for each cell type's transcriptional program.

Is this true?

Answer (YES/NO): NO